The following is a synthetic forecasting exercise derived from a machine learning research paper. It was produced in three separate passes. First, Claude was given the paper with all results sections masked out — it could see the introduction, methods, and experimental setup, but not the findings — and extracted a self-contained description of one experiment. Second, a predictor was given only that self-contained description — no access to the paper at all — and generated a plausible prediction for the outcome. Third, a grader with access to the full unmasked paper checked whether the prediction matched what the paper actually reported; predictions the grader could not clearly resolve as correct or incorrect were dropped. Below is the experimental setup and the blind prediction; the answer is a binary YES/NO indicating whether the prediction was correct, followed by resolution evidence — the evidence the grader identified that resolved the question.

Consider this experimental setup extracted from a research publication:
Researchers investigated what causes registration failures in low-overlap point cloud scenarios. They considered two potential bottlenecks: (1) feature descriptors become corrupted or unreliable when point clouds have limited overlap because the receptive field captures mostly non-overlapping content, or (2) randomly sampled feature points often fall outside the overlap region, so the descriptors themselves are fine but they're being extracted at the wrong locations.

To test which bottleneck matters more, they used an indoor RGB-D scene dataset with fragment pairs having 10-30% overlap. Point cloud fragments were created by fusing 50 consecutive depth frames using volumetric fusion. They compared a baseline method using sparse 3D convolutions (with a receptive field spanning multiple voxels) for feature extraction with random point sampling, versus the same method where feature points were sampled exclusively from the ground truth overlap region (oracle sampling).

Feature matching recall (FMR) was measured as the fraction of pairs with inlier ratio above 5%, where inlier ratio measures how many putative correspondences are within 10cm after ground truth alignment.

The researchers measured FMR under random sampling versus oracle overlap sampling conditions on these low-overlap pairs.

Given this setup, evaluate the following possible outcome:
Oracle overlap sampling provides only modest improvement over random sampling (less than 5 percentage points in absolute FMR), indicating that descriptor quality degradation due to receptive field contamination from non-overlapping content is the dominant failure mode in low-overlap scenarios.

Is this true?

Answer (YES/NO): NO